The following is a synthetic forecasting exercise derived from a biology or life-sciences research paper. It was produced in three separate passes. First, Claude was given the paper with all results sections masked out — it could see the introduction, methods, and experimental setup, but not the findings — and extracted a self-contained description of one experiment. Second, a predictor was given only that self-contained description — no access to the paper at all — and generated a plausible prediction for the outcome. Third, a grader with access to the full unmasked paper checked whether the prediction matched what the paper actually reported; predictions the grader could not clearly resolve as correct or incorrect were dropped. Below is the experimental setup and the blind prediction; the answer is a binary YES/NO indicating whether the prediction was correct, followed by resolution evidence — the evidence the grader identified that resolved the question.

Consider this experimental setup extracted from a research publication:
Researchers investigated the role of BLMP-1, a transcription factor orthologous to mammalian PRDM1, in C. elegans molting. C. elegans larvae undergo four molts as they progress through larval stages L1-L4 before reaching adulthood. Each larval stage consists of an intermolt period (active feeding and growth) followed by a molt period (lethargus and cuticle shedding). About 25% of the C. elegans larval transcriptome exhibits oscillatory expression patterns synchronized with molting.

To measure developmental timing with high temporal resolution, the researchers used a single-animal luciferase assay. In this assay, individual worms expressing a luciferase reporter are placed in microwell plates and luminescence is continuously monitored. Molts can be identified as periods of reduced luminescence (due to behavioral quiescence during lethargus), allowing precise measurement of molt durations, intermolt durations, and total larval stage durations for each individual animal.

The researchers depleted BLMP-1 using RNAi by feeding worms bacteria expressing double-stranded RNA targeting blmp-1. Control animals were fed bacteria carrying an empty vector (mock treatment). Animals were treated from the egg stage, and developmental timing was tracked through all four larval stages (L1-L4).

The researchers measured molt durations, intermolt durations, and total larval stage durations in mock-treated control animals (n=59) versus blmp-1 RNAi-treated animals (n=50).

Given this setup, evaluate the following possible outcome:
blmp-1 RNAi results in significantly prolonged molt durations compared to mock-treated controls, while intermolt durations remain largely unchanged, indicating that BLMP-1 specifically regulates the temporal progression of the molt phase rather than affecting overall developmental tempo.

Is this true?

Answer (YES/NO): NO